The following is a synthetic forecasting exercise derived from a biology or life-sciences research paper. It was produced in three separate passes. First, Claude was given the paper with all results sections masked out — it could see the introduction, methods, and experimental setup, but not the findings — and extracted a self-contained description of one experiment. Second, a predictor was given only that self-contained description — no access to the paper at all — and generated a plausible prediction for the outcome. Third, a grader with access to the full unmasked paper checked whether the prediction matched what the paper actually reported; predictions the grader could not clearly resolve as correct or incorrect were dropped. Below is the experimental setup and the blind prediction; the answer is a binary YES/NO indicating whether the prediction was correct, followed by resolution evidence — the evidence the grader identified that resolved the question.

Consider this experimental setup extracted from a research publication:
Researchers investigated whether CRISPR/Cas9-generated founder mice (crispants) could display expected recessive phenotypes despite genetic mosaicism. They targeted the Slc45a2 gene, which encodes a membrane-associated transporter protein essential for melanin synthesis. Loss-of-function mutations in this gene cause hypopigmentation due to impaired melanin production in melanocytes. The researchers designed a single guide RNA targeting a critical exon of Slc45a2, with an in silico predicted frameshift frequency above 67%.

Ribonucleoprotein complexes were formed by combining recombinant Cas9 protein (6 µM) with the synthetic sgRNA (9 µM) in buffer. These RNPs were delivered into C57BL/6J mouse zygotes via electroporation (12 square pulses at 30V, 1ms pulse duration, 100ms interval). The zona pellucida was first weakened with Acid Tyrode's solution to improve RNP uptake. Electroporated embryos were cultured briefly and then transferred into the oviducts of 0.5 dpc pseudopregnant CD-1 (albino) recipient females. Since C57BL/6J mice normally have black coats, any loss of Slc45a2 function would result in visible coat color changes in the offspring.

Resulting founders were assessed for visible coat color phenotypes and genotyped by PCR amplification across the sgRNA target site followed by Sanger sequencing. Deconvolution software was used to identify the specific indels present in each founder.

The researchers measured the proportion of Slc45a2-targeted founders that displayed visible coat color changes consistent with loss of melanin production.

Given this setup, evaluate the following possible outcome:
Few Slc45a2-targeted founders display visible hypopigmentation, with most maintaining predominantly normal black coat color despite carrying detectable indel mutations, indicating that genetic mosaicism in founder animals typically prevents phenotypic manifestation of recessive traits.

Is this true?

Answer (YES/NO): NO